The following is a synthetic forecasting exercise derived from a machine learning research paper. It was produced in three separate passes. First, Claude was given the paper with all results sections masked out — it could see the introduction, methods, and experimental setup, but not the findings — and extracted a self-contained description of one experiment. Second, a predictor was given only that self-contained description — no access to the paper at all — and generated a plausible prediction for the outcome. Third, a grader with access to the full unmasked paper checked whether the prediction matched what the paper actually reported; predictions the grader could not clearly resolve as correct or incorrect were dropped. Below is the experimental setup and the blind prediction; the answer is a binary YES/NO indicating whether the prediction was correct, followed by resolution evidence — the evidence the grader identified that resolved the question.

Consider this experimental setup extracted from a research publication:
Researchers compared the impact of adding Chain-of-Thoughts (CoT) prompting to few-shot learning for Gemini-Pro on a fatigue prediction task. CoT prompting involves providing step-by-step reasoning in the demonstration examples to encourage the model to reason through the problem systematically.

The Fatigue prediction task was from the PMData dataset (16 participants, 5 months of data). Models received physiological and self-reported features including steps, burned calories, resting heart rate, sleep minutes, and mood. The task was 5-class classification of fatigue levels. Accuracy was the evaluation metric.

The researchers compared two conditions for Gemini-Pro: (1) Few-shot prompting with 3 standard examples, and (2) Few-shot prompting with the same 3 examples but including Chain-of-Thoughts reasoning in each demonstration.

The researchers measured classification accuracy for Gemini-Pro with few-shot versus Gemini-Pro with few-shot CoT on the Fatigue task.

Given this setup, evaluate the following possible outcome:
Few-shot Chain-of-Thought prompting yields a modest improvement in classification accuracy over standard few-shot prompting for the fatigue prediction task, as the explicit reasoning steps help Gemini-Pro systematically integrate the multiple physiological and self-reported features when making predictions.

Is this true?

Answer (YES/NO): NO